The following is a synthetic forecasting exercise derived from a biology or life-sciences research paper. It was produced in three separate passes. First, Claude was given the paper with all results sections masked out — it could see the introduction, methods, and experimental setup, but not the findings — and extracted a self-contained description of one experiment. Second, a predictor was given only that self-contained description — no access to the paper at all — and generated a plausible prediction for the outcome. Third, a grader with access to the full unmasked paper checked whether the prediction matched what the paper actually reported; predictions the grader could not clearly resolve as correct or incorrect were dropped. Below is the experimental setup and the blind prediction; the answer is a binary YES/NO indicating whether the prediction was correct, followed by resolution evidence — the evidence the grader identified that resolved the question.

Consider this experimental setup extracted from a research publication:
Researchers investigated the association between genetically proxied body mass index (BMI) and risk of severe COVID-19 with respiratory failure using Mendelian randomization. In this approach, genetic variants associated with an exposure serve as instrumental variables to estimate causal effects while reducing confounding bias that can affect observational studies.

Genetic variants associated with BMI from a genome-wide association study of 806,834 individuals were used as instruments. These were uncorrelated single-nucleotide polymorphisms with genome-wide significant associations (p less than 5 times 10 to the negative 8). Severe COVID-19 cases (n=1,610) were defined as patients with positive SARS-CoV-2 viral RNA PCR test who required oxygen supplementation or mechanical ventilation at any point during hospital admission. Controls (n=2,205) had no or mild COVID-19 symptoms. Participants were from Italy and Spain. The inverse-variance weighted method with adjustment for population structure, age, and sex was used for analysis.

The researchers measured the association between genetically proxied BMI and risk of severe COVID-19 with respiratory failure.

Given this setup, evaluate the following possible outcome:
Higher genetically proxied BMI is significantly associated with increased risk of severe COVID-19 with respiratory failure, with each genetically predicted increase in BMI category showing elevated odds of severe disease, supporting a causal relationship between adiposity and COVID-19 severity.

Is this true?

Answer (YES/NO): YES